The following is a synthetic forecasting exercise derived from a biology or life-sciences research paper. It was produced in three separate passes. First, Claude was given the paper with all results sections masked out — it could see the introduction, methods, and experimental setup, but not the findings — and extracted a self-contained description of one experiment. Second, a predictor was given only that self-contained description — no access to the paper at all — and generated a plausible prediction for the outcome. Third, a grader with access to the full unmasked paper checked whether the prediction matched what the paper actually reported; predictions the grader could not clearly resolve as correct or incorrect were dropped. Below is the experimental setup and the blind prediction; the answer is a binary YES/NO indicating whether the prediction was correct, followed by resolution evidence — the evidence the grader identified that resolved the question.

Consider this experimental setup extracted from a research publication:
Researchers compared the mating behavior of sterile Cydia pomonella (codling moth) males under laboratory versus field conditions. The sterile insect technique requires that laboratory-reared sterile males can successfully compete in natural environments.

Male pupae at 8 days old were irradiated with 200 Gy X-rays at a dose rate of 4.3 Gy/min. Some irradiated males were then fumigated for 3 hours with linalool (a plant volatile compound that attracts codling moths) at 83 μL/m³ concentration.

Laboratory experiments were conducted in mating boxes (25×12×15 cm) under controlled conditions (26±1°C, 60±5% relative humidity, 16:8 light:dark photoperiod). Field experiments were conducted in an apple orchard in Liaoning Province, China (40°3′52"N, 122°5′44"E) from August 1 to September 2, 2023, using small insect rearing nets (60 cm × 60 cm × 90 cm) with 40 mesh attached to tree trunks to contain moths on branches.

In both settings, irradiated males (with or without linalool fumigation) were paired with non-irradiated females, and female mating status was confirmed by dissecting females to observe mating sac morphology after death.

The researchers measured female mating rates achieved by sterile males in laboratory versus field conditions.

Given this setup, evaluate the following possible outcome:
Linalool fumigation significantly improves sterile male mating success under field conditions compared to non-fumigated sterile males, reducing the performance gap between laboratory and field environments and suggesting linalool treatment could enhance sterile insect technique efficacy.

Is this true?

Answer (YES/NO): NO